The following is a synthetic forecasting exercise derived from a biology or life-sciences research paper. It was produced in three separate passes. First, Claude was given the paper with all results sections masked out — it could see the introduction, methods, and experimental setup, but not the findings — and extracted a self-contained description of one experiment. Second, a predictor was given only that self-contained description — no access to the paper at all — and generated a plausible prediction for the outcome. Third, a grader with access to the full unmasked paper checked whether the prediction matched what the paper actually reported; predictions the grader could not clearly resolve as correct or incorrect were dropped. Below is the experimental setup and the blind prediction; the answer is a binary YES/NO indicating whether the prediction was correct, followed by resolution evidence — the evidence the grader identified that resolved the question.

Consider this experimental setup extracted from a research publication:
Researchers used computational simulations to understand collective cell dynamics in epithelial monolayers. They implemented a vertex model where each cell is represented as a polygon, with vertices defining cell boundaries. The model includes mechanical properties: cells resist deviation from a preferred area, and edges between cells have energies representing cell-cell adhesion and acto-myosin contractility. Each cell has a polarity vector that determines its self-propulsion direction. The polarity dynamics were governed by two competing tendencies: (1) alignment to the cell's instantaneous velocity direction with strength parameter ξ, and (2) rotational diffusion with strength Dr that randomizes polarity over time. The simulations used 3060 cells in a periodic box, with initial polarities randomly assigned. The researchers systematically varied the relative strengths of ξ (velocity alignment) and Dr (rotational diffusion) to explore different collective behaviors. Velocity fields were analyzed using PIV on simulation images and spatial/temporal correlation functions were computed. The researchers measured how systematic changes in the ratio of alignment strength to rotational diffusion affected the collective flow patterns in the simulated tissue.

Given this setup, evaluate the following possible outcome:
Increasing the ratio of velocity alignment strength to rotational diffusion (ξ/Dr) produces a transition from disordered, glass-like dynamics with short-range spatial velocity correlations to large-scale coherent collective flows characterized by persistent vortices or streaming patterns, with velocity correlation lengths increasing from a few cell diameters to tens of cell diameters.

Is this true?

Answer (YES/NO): NO